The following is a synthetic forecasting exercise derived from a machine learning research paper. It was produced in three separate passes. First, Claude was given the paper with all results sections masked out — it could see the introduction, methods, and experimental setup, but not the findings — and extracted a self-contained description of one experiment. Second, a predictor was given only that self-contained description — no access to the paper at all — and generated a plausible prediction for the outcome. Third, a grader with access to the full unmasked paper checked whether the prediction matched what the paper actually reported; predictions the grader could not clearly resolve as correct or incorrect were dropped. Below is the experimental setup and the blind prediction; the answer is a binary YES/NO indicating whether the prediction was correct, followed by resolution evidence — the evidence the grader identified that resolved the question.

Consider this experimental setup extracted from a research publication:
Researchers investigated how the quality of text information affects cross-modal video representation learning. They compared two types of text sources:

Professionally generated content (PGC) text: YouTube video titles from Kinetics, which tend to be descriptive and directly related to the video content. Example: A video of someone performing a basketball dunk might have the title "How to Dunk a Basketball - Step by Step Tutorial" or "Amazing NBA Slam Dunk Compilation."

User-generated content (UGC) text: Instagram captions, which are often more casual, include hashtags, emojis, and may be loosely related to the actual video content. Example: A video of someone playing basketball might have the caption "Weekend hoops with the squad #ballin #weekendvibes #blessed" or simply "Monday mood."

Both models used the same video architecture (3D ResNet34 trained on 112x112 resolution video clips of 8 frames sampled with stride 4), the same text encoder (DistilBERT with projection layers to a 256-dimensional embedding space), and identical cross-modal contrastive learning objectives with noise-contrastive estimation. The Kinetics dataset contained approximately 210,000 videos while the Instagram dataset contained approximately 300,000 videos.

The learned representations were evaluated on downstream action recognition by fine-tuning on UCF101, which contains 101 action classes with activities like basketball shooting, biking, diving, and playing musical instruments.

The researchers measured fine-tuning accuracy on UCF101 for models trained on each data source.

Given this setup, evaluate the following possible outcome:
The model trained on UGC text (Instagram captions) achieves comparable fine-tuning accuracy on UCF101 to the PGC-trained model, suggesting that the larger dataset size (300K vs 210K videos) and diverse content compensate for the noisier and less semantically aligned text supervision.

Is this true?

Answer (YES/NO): YES